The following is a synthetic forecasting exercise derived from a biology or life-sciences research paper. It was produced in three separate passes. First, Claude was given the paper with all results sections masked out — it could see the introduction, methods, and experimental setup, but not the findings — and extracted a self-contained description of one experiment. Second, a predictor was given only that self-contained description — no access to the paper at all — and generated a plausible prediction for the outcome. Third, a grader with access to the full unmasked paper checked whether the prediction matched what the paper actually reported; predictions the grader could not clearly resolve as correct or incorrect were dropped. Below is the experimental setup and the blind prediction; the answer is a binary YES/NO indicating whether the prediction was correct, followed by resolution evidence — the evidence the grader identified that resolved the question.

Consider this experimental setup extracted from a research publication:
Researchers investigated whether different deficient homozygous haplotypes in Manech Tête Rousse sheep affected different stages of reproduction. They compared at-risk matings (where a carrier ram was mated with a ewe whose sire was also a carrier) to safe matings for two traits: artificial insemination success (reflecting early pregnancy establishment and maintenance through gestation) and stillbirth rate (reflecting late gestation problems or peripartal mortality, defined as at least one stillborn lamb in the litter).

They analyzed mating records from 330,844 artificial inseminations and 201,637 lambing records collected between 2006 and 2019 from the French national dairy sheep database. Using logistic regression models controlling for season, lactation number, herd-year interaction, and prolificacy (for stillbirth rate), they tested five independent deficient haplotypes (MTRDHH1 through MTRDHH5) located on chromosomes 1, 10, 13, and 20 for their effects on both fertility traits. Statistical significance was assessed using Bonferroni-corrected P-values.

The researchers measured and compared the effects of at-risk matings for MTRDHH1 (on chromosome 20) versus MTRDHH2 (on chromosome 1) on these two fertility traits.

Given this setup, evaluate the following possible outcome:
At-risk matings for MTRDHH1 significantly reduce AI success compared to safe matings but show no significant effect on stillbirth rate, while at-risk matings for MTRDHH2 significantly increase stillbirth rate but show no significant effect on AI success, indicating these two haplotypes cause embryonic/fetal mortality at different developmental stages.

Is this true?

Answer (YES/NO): NO